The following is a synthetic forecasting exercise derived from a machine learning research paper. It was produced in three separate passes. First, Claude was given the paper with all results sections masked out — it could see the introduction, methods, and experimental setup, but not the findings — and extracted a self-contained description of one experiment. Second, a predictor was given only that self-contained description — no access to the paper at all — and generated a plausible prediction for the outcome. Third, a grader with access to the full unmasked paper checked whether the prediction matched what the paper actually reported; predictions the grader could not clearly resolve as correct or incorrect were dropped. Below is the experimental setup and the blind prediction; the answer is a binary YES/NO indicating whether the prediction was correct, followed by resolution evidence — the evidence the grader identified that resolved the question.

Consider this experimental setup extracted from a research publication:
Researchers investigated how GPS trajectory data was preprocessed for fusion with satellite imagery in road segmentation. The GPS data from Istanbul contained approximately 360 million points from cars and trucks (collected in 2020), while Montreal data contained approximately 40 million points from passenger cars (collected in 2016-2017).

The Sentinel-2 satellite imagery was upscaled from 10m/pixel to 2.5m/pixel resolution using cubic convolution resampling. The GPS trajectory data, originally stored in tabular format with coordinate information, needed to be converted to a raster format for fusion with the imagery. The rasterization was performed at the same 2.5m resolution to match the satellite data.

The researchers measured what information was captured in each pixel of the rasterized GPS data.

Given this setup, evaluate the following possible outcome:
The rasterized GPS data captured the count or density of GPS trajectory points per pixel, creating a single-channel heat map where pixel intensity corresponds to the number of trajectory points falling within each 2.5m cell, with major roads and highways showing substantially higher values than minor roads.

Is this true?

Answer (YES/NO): NO